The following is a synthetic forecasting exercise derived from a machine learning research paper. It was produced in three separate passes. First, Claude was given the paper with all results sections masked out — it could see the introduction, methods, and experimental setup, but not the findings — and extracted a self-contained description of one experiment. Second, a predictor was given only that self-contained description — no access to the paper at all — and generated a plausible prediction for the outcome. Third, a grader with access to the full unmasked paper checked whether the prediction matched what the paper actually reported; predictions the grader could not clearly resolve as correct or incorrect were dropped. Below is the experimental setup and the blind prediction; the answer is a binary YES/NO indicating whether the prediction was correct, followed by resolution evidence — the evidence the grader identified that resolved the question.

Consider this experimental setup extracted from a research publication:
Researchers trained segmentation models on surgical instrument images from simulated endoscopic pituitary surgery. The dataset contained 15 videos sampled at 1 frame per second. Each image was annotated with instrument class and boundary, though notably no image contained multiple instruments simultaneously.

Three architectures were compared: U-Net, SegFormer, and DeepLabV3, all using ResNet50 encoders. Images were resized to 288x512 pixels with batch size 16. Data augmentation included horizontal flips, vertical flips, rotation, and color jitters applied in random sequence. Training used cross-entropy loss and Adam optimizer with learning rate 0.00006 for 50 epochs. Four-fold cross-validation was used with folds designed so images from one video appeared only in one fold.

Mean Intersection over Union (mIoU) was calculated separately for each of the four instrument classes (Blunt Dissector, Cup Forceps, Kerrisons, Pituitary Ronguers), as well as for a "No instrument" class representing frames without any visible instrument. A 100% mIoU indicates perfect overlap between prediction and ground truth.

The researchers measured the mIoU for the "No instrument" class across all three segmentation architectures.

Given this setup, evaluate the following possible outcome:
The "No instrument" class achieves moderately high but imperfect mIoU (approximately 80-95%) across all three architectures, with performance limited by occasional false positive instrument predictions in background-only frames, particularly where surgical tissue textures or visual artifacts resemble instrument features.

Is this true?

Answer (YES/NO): NO